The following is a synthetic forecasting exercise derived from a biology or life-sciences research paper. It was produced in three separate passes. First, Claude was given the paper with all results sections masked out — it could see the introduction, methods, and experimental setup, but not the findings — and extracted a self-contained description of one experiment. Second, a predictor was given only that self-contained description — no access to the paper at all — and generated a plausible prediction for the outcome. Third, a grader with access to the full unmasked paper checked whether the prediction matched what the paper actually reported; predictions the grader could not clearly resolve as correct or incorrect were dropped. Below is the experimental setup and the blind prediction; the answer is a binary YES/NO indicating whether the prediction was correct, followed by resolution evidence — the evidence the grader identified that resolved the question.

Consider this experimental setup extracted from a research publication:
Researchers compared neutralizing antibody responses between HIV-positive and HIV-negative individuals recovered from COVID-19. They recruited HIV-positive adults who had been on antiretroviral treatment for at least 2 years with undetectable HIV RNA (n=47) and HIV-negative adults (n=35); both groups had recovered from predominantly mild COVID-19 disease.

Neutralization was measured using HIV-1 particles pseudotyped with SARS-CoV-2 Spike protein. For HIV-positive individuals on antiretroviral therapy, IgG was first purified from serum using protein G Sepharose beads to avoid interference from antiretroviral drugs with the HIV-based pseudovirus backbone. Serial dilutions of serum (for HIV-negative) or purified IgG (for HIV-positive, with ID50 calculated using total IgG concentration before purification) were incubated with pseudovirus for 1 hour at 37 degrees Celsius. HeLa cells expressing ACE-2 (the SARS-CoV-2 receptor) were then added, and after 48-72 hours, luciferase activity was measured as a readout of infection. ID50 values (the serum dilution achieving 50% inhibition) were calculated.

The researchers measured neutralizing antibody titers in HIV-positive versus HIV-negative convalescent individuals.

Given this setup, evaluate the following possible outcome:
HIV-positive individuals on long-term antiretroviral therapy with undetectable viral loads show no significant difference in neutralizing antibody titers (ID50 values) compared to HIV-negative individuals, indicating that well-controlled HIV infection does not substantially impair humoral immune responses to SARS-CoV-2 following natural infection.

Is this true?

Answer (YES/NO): YES